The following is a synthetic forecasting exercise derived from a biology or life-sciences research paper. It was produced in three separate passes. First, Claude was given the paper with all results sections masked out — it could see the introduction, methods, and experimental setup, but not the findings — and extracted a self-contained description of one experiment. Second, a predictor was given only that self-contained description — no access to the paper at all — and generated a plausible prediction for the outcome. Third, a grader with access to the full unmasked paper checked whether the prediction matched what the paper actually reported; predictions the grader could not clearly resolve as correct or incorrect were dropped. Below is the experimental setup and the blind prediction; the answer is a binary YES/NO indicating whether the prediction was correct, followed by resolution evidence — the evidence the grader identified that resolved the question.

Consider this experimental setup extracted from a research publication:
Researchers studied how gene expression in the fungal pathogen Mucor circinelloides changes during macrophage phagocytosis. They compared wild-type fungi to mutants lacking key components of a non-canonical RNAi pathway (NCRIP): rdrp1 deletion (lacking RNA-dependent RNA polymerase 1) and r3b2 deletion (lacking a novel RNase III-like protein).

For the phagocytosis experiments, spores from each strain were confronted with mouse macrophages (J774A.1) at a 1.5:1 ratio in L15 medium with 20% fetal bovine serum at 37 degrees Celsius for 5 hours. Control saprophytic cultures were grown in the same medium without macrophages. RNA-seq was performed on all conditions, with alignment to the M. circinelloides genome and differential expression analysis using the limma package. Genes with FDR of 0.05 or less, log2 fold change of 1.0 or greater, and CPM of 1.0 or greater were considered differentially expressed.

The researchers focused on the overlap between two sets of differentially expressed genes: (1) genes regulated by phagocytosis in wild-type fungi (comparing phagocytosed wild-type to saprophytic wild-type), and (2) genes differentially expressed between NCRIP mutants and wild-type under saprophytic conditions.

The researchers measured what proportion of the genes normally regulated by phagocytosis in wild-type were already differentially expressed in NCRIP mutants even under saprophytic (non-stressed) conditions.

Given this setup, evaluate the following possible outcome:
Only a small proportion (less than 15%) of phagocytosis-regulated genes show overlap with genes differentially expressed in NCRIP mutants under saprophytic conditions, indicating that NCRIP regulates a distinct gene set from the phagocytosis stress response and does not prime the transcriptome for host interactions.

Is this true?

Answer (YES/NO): NO